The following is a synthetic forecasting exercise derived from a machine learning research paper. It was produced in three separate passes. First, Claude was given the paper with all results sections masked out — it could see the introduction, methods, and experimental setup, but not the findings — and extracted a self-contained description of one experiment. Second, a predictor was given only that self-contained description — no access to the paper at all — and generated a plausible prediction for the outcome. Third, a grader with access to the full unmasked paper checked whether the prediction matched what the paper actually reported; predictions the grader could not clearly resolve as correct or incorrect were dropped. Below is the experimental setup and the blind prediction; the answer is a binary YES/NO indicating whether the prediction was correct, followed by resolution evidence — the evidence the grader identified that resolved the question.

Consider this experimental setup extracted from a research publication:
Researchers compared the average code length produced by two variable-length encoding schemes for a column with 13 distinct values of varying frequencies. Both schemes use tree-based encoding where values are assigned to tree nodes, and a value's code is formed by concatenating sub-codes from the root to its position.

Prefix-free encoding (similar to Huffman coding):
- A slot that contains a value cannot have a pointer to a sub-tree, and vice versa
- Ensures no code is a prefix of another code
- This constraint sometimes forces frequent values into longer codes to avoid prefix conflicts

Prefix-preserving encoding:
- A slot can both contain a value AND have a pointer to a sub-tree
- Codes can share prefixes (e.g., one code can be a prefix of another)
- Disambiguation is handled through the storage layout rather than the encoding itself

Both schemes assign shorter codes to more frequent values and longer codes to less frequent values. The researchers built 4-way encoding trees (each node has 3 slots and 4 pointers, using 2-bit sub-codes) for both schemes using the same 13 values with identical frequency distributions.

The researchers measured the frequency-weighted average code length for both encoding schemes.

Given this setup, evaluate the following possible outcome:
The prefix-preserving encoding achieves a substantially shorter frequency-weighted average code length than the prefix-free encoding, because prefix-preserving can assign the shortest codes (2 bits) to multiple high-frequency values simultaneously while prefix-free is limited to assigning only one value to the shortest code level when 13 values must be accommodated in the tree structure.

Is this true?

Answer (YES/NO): YES